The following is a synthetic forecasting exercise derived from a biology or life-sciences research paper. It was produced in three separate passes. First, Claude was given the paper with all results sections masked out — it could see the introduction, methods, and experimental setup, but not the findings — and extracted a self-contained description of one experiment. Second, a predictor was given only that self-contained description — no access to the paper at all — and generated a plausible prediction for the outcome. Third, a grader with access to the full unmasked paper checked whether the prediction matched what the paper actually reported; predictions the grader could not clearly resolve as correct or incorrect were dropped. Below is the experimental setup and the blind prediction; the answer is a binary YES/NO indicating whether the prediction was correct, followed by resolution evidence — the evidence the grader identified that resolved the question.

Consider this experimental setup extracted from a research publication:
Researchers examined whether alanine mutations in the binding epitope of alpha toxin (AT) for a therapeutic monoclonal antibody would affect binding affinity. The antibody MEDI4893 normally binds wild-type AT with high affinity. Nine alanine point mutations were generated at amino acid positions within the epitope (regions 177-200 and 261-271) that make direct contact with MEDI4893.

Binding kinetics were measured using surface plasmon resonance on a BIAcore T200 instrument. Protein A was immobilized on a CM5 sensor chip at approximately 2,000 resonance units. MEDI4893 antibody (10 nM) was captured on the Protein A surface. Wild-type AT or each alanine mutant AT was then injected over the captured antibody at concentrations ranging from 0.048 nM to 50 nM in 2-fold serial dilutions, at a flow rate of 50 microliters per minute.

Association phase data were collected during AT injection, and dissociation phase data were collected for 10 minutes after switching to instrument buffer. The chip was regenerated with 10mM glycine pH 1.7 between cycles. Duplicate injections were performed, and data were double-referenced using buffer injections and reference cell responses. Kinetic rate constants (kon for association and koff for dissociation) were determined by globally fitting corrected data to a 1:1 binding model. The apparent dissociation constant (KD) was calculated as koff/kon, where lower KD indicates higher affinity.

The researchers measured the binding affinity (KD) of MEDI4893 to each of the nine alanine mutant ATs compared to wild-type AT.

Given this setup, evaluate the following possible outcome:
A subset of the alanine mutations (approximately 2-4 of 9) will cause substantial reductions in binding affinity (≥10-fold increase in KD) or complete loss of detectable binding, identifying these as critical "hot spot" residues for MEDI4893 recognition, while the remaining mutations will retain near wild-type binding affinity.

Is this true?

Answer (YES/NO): NO